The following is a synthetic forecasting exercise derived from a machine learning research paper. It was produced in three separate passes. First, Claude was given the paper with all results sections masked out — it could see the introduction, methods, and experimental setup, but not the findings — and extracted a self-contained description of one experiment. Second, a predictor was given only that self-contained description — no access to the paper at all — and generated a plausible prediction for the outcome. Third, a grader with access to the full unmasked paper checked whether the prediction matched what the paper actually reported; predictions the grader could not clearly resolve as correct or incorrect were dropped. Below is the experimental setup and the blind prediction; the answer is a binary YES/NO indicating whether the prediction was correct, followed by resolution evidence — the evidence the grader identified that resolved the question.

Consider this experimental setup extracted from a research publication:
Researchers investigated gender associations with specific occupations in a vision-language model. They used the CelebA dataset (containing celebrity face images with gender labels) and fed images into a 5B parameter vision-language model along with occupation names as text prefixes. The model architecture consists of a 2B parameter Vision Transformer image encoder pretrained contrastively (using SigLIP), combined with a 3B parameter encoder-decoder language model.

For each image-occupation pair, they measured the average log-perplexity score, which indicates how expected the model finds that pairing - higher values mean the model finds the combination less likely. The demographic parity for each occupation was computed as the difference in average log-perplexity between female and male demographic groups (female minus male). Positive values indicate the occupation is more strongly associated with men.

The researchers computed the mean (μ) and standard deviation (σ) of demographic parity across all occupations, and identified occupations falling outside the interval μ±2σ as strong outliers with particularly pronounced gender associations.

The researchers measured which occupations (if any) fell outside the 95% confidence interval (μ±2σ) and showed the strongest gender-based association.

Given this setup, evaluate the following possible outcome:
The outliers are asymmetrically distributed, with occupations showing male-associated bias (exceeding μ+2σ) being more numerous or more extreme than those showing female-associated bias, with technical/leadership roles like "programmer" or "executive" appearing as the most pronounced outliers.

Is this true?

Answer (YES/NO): NO